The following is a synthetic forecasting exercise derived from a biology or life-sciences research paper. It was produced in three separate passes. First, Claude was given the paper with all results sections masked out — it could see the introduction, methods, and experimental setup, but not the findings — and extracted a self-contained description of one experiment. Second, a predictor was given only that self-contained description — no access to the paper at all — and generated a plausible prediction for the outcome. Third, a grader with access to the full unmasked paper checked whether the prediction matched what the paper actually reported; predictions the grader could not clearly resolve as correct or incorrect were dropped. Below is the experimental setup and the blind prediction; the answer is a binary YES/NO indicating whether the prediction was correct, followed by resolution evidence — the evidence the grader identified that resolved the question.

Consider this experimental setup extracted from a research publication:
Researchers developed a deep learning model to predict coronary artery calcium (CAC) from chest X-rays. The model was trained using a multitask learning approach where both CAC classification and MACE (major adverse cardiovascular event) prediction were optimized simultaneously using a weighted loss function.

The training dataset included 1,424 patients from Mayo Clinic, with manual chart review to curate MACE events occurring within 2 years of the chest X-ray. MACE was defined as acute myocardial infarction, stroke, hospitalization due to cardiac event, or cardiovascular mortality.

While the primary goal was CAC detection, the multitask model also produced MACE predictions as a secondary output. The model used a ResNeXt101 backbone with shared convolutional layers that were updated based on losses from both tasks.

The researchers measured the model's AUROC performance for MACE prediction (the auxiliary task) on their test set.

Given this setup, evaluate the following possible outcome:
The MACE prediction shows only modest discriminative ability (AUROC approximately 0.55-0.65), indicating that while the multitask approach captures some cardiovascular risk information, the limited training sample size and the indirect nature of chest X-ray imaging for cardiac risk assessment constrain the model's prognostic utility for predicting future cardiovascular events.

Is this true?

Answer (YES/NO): NO